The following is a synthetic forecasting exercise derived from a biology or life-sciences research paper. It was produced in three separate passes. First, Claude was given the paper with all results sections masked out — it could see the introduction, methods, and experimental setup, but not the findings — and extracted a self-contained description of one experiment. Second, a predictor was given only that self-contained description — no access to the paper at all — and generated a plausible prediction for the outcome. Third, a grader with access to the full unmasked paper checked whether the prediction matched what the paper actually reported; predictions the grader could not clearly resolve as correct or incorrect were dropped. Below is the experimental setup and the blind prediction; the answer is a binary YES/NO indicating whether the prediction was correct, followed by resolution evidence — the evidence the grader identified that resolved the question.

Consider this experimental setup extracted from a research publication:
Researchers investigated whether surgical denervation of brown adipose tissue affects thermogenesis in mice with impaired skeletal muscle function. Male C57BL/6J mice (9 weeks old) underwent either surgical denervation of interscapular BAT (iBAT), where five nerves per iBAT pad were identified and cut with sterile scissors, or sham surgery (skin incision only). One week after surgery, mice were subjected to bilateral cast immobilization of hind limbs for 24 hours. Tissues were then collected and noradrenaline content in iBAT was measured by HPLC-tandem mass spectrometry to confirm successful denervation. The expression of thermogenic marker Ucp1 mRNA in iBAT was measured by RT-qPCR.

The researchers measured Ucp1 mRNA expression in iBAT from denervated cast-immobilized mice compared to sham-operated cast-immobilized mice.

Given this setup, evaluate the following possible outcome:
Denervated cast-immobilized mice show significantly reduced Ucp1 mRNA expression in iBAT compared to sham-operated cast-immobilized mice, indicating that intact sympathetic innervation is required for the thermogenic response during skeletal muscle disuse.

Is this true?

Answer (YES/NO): YES